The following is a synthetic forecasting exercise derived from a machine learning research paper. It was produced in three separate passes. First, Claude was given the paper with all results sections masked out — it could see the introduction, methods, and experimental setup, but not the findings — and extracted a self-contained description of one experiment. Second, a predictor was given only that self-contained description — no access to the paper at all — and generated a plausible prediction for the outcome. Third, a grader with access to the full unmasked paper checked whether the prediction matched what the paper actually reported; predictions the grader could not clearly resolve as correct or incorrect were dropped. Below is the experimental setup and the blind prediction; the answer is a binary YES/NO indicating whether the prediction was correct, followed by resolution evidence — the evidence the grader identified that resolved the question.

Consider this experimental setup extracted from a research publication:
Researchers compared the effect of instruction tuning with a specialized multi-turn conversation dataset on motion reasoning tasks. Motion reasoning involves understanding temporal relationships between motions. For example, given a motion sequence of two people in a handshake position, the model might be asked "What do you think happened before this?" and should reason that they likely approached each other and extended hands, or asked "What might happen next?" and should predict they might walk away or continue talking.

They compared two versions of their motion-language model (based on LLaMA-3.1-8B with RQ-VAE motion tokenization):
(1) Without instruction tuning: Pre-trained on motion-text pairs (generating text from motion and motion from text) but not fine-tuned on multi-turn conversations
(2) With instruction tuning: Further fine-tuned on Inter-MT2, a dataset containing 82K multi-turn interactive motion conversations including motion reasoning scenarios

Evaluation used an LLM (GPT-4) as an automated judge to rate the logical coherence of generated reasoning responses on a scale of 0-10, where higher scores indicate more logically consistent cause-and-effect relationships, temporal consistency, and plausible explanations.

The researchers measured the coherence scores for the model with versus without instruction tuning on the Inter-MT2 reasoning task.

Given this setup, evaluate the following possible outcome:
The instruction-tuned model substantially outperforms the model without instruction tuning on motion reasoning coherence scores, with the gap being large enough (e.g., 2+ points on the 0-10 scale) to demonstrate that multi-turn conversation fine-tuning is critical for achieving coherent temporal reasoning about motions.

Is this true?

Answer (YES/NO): YES